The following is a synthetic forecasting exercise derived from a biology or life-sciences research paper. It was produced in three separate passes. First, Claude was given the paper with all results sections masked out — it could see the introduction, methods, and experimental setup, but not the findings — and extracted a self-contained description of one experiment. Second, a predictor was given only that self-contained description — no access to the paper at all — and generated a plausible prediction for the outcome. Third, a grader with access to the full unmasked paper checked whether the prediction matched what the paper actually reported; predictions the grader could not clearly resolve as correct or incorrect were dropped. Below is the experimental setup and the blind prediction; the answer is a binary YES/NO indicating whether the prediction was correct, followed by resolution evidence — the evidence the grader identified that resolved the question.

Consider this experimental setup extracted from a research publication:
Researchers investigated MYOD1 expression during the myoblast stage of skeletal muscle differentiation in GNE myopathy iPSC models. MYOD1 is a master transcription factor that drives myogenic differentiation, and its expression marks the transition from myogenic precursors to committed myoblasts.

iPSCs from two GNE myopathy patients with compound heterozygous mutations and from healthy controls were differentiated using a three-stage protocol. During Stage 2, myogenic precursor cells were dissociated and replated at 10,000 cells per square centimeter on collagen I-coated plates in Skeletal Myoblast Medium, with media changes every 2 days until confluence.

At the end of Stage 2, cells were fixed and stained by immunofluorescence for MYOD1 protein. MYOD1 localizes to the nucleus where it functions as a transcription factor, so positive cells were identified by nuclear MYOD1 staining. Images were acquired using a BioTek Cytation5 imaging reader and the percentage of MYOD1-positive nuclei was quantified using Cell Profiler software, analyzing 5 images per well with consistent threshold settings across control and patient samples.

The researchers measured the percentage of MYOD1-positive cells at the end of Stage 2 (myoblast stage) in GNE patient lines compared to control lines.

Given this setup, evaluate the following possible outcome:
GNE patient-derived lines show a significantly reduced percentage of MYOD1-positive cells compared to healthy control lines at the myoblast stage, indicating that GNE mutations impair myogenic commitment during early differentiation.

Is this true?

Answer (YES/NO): NO